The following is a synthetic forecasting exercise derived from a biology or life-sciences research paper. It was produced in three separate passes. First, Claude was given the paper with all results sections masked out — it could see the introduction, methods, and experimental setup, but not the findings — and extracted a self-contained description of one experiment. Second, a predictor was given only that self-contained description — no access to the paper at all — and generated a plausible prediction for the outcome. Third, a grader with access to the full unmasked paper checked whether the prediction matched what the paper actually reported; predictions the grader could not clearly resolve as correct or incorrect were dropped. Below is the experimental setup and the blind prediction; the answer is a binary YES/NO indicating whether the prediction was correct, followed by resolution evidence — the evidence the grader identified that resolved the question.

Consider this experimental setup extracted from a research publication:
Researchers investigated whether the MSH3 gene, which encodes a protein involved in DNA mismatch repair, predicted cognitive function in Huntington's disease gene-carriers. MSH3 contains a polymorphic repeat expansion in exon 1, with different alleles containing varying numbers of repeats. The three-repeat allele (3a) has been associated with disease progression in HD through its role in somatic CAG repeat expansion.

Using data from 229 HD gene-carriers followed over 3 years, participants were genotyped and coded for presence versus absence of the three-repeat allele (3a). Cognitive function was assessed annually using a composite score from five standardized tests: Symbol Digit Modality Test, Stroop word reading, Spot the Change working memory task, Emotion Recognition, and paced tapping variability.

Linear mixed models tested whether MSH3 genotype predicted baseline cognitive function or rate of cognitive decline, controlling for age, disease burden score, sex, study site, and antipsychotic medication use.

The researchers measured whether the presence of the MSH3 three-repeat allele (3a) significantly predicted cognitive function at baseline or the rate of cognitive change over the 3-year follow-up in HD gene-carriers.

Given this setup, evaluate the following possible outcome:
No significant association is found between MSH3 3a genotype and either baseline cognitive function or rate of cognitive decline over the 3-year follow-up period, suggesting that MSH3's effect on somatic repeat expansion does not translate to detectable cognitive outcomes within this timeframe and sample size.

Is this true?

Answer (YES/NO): NO